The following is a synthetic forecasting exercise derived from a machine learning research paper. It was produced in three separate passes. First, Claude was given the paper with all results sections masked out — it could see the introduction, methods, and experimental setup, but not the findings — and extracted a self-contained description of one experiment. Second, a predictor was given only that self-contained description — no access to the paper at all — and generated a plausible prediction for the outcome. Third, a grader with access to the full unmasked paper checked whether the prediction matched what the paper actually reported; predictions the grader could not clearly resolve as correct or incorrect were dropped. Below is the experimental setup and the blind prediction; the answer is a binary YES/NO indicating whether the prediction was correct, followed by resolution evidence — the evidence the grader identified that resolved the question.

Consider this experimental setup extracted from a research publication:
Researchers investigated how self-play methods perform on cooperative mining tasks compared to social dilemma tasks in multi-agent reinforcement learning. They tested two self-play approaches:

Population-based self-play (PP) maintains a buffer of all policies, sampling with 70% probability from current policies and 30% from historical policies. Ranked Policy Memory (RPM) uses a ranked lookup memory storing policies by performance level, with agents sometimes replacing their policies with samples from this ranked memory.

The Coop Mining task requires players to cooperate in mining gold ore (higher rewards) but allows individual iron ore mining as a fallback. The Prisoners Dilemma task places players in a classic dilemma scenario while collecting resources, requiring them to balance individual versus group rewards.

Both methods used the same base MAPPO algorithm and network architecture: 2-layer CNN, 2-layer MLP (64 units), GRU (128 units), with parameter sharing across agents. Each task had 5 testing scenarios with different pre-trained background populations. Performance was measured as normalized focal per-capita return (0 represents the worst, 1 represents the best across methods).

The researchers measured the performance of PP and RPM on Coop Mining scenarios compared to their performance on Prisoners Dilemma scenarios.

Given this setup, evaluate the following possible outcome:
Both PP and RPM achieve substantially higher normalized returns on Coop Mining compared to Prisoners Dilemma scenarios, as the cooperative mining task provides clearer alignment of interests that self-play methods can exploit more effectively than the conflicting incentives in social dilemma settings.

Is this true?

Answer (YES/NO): NO